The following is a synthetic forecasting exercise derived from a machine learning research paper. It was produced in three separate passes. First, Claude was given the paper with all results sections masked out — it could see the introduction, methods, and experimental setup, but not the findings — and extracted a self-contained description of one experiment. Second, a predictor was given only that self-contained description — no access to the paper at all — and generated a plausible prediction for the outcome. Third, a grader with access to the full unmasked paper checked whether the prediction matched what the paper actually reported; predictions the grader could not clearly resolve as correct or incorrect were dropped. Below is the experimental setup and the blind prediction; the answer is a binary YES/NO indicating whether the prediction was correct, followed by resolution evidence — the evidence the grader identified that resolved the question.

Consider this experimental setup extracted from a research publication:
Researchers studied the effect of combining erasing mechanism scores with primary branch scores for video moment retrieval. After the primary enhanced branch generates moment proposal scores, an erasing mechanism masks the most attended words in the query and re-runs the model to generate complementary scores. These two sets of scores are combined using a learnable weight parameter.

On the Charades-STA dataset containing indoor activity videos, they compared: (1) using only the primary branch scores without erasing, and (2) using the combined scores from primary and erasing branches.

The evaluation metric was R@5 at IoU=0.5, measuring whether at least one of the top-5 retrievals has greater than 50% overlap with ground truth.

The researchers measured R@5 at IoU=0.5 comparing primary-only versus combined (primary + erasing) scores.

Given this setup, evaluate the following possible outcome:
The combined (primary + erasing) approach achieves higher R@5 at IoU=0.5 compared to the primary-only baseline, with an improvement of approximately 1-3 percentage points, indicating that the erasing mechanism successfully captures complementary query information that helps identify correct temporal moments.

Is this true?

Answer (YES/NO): NO